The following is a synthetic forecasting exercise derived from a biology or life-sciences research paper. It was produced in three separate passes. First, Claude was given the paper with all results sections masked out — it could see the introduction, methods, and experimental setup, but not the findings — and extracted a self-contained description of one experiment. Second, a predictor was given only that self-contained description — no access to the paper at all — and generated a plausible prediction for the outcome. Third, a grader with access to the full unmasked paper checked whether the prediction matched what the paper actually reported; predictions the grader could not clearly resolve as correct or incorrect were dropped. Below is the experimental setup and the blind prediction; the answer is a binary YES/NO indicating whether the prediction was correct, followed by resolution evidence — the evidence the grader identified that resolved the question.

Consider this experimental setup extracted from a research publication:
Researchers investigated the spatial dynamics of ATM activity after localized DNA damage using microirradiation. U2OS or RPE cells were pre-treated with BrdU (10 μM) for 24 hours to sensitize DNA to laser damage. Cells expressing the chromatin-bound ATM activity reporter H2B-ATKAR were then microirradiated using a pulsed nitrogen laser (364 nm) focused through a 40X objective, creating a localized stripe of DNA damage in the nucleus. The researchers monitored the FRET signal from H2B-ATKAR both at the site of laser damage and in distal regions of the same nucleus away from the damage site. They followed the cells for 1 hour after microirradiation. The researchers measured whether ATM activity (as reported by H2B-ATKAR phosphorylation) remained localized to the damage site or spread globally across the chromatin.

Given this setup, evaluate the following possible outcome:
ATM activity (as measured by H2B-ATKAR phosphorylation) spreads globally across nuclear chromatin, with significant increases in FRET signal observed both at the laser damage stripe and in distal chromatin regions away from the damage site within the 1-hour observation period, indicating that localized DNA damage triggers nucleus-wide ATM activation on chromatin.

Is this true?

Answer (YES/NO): YES